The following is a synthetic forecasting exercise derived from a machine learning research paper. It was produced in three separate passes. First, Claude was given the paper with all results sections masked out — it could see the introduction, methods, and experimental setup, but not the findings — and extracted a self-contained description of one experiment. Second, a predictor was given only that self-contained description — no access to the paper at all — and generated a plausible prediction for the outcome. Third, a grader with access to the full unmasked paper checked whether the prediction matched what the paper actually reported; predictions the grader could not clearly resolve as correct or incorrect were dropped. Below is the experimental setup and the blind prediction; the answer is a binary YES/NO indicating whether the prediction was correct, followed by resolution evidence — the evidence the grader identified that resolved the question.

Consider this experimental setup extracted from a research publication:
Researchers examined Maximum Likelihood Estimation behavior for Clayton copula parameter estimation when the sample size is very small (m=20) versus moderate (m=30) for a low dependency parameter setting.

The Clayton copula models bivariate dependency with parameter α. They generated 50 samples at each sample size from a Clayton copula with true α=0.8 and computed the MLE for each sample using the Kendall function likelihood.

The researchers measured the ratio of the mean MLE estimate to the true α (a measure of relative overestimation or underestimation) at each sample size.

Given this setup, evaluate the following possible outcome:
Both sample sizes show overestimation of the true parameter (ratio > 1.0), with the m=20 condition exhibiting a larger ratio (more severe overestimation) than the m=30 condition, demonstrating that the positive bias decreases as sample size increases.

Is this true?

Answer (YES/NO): YES